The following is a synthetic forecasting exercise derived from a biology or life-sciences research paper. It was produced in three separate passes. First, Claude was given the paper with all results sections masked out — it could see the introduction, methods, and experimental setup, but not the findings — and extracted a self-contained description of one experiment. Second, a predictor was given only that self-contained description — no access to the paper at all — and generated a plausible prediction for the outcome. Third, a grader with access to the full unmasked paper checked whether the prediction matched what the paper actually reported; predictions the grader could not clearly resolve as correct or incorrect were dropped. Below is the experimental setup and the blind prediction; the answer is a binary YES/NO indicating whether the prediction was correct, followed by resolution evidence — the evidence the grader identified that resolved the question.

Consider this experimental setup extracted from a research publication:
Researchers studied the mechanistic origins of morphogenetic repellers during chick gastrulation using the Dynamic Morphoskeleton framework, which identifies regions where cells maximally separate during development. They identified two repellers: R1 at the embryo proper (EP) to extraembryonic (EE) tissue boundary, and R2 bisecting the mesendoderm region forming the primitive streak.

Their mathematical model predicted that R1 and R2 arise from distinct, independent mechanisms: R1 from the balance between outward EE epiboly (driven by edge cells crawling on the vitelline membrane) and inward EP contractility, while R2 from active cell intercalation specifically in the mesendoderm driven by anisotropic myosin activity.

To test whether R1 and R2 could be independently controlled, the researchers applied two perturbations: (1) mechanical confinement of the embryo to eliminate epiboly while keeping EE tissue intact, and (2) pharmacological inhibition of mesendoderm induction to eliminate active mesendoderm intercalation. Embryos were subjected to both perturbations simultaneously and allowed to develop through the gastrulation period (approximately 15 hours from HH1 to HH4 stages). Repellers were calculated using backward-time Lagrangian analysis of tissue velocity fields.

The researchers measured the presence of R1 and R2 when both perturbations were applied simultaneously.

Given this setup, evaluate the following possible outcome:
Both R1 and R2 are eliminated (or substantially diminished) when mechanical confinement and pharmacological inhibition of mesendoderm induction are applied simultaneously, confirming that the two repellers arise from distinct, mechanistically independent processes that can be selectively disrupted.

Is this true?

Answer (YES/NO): YES